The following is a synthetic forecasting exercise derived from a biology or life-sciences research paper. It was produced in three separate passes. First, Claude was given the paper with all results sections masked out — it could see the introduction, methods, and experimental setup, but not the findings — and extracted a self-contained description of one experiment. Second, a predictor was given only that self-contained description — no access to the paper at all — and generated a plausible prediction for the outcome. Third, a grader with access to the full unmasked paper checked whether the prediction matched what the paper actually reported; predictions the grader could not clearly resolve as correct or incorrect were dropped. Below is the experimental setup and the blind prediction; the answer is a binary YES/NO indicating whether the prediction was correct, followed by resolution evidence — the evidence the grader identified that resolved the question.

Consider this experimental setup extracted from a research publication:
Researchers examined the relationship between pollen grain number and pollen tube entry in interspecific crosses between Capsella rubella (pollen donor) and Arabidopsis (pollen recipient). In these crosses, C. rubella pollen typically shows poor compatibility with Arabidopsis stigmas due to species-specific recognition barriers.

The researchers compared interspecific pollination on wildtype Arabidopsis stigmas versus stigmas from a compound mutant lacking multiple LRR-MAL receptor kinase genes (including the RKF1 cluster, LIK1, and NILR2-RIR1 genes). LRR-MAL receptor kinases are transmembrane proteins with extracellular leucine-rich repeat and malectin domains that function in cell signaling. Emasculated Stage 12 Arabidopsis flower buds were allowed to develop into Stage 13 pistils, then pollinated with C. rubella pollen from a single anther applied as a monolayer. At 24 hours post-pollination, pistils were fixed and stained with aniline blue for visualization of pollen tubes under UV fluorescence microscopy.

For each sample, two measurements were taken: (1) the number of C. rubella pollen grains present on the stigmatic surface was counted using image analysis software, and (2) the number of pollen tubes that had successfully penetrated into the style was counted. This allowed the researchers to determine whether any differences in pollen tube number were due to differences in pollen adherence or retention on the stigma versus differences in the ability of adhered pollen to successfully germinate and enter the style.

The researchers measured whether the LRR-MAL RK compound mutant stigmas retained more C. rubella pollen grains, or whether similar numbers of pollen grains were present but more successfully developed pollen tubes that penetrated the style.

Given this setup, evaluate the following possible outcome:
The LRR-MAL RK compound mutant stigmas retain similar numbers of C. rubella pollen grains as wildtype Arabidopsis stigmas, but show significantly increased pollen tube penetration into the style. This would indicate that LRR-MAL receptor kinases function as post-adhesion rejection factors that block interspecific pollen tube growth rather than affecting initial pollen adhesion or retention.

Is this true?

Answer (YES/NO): NO